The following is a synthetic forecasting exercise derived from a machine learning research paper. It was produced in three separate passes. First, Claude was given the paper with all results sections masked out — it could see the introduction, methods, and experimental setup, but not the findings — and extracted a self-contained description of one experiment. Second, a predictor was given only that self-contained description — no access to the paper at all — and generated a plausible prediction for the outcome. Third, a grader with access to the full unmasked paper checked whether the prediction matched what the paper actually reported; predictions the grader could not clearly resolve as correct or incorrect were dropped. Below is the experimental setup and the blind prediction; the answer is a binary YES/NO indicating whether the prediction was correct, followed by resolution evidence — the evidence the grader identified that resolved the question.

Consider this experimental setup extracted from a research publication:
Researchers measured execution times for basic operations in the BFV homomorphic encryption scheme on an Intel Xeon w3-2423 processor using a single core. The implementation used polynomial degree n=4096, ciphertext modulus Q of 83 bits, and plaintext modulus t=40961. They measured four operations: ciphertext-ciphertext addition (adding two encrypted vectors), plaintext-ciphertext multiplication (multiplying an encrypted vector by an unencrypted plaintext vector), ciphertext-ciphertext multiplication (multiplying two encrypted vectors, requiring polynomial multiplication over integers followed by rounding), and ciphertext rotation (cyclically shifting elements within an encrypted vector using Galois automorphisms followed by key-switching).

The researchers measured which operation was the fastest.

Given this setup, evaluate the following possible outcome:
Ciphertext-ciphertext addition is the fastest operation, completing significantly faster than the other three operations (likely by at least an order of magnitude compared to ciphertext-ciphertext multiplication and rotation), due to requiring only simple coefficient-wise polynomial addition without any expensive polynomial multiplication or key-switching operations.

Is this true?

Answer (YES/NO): YES